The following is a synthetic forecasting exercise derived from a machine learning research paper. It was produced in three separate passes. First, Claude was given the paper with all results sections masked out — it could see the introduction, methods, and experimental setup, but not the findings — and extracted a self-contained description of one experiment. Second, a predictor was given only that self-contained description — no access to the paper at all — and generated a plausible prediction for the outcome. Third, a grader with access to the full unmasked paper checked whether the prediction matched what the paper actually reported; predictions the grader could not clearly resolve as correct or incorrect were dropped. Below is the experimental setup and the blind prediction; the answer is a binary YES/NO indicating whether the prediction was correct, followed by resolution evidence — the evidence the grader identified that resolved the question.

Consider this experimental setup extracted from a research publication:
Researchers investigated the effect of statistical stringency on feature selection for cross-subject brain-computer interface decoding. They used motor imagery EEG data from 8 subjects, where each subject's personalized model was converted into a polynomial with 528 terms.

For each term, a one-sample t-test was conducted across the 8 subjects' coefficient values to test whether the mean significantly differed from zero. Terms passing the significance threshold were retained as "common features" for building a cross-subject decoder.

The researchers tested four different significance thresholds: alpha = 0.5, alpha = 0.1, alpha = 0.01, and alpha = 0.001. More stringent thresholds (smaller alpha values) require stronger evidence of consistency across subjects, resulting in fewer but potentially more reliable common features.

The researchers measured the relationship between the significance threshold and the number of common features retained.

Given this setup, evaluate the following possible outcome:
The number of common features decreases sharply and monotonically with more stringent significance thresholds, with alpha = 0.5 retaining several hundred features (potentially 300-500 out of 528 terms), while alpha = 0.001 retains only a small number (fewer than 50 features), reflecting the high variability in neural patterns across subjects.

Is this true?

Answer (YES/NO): NO